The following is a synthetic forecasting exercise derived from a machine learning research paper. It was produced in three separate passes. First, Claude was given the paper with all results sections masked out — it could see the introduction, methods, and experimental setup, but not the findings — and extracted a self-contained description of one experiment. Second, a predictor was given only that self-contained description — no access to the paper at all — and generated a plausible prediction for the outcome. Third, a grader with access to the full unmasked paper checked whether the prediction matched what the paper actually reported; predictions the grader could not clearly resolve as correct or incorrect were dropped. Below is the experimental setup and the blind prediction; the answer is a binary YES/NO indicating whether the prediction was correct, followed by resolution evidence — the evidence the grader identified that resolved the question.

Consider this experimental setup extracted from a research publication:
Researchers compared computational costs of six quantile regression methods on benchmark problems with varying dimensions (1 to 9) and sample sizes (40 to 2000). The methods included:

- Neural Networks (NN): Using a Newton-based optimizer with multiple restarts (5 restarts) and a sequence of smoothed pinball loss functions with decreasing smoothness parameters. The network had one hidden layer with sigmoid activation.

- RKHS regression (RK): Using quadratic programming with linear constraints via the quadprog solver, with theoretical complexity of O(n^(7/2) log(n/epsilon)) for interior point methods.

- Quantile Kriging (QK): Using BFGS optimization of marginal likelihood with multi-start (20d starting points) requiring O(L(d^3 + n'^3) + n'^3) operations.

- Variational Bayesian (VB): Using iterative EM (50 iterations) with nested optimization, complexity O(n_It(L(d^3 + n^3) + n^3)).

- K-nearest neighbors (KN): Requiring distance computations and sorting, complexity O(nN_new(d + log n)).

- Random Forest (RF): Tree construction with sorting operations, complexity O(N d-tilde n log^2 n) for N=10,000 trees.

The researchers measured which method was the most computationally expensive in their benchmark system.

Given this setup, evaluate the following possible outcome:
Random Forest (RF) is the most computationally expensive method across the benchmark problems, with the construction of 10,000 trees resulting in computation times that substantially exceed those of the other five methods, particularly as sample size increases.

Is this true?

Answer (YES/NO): NO